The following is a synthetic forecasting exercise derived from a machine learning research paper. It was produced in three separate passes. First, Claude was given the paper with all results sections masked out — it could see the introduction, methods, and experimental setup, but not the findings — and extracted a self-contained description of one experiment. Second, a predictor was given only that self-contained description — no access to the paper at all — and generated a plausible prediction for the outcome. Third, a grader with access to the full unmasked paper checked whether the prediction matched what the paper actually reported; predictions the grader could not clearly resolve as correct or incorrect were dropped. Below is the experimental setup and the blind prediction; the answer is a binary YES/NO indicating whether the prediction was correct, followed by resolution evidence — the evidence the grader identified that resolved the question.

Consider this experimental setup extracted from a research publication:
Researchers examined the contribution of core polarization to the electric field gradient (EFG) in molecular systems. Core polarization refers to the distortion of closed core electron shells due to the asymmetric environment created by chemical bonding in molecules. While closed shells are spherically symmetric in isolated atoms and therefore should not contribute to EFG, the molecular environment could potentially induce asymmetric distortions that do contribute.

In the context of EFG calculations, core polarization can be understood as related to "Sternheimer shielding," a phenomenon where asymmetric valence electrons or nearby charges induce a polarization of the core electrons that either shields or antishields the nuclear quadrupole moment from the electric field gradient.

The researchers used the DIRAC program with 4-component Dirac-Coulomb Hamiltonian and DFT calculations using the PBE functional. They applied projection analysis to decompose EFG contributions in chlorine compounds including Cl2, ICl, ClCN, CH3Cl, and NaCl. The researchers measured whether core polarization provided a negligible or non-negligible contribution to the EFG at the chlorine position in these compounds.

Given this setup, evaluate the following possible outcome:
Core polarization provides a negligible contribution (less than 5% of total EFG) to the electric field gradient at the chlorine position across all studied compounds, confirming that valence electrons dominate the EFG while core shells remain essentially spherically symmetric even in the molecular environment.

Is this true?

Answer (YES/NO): NO